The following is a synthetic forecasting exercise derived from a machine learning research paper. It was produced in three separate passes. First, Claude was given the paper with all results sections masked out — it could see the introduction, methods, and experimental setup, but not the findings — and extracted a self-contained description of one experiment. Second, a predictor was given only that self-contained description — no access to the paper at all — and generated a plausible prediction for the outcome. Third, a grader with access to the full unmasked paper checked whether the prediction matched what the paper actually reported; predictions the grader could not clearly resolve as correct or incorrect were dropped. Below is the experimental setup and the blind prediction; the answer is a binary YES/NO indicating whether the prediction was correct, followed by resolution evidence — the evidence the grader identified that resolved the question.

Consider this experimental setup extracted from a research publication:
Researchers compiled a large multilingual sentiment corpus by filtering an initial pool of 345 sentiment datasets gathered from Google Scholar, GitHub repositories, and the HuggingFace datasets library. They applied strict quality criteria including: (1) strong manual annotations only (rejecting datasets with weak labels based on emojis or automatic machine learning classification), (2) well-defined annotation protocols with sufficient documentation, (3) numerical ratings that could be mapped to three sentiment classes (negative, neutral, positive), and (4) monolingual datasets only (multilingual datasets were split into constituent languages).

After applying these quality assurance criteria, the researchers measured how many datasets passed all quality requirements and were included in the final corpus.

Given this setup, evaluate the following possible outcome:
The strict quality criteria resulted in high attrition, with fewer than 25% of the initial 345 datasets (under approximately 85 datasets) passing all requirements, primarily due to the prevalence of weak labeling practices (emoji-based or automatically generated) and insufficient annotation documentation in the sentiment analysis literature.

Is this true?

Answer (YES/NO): YES